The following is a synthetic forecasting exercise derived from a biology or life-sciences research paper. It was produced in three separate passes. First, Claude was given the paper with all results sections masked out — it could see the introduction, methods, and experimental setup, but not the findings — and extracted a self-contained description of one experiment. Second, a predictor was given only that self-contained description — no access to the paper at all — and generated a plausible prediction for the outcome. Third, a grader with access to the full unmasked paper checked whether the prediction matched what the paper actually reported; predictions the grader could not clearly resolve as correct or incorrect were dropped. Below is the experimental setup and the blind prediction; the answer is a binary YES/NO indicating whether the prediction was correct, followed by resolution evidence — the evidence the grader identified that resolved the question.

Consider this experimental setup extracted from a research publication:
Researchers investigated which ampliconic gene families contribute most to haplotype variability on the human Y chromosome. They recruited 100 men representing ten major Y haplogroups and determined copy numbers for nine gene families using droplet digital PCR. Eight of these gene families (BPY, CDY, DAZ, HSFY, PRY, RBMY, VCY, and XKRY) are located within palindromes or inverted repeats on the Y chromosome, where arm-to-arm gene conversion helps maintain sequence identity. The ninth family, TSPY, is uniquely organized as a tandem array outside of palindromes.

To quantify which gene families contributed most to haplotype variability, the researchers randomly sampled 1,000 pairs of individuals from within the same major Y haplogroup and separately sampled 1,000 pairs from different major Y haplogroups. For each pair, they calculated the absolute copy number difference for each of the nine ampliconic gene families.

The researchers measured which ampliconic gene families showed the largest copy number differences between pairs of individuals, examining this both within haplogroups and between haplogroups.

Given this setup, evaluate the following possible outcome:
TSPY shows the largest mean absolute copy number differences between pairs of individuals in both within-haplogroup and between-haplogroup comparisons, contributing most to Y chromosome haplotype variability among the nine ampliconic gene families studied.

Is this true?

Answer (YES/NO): YES